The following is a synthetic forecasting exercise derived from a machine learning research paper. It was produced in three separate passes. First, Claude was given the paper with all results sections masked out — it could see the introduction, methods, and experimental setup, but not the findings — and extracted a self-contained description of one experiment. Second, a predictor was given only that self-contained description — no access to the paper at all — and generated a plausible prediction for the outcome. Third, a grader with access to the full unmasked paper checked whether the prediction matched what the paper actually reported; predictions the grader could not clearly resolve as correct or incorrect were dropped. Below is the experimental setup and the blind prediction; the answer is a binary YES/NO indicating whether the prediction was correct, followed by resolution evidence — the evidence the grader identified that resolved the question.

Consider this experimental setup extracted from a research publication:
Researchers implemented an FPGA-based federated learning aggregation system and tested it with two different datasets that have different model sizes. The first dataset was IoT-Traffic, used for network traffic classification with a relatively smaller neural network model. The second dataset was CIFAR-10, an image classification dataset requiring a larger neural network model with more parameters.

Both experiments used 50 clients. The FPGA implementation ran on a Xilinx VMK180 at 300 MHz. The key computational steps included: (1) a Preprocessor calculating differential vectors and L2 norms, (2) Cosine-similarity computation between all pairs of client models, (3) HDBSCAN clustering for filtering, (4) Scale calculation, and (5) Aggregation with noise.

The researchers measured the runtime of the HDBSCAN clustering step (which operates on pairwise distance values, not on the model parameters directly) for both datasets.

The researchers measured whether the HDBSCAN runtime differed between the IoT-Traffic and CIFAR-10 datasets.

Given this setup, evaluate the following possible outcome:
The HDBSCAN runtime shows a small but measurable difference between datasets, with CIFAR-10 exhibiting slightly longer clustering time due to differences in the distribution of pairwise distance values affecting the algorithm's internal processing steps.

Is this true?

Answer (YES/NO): NO